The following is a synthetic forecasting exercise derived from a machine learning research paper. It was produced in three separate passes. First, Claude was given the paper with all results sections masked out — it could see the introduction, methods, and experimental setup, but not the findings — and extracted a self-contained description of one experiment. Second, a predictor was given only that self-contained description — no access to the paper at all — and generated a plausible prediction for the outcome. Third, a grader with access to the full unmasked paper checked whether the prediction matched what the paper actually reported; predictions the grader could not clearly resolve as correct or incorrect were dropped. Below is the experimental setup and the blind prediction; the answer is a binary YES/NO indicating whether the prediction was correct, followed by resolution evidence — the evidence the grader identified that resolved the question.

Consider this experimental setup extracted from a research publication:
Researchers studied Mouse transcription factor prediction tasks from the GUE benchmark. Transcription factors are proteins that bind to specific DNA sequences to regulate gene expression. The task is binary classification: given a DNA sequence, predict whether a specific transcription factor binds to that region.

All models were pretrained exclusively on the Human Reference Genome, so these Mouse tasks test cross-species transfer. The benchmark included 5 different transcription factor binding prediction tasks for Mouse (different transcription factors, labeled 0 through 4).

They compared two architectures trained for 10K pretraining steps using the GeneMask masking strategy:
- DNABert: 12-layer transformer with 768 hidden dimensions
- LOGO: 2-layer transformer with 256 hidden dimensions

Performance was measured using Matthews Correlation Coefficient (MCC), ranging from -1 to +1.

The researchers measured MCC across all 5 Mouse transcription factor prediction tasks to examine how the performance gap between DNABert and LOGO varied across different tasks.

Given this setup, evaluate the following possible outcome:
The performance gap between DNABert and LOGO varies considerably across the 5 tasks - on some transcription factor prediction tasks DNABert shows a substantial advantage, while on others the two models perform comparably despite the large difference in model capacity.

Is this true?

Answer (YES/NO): NO